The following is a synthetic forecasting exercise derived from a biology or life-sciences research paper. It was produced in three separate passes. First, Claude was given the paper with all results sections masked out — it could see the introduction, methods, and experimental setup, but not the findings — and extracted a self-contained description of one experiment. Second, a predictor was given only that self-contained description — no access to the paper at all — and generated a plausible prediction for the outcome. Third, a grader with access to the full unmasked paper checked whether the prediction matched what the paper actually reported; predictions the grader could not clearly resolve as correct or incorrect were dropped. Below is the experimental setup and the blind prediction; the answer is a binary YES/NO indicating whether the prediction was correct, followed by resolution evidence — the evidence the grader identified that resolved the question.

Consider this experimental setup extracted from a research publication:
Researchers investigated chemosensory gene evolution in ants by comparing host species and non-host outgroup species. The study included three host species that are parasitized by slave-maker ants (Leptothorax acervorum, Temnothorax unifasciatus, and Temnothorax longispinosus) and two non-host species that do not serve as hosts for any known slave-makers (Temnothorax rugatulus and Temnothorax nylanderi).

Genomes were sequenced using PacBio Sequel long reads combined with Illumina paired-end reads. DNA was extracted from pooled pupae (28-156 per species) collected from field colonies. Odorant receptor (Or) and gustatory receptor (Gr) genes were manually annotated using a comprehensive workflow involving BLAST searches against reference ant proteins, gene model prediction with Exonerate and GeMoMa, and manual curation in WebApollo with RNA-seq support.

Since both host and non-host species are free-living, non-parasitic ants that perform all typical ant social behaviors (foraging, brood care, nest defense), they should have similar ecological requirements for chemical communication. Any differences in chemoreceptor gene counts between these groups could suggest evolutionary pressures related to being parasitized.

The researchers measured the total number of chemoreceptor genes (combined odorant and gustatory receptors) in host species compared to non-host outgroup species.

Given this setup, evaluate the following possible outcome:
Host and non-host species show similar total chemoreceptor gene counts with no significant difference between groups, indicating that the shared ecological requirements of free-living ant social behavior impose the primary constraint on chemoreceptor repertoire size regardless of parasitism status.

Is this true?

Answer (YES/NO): YES